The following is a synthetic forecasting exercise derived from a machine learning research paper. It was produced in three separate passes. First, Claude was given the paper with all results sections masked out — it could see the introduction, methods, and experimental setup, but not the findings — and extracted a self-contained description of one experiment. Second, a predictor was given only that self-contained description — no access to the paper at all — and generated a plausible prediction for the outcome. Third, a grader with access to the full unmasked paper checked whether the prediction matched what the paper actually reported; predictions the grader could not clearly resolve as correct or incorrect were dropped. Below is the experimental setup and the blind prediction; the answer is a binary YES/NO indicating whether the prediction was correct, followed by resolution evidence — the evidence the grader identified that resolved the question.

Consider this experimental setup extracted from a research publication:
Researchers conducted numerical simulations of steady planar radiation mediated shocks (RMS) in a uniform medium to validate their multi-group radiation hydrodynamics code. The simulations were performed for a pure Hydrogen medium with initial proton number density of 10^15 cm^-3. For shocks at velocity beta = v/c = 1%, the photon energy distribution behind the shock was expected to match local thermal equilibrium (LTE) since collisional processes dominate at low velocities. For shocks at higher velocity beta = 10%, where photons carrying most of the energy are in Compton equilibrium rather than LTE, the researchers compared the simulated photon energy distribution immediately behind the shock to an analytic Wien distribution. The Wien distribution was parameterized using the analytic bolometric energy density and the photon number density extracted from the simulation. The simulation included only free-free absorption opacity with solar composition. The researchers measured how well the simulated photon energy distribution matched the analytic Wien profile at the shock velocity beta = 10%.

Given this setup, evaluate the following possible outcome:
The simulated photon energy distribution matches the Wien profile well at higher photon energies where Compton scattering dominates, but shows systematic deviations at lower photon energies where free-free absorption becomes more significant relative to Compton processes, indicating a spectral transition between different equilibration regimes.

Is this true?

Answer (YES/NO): YES